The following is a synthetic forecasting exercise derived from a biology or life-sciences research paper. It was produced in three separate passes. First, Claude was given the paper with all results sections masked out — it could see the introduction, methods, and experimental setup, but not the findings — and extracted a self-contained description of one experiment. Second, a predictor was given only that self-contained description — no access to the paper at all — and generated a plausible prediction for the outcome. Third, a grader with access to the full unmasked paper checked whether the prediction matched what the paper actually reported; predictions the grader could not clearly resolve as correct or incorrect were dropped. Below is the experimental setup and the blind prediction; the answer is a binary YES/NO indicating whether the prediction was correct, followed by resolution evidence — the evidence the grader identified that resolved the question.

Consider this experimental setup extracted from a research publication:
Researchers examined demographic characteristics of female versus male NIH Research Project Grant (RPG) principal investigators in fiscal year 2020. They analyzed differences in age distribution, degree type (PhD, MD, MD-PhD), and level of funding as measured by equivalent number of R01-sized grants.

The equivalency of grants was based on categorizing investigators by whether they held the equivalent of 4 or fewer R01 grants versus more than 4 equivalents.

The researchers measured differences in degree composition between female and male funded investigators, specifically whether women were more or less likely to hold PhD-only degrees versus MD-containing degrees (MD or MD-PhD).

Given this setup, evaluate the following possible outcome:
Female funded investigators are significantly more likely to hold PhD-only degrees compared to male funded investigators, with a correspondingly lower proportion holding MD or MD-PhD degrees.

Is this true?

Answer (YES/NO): YES